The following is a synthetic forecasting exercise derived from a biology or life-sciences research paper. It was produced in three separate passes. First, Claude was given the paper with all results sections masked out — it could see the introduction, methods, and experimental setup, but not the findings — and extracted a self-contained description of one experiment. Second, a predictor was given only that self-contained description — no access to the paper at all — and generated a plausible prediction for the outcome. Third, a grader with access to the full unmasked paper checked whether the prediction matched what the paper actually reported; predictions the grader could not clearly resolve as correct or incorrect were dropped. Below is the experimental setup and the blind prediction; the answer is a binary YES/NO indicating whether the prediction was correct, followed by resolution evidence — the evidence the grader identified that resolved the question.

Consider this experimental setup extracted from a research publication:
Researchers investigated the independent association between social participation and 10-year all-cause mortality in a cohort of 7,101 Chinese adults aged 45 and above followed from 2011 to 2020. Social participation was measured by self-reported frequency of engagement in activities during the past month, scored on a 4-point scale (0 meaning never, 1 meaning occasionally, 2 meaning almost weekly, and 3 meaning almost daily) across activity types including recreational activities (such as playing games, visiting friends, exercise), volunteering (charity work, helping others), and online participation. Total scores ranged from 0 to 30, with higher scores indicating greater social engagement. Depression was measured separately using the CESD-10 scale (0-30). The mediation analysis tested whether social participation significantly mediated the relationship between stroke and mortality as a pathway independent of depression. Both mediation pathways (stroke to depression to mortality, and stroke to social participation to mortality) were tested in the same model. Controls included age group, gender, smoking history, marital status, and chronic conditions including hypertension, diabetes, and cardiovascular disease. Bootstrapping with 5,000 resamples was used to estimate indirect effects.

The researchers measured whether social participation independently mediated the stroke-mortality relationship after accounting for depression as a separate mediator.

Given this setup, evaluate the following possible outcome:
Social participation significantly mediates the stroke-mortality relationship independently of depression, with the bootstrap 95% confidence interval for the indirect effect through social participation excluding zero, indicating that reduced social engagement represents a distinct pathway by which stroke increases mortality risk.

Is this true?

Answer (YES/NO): NO